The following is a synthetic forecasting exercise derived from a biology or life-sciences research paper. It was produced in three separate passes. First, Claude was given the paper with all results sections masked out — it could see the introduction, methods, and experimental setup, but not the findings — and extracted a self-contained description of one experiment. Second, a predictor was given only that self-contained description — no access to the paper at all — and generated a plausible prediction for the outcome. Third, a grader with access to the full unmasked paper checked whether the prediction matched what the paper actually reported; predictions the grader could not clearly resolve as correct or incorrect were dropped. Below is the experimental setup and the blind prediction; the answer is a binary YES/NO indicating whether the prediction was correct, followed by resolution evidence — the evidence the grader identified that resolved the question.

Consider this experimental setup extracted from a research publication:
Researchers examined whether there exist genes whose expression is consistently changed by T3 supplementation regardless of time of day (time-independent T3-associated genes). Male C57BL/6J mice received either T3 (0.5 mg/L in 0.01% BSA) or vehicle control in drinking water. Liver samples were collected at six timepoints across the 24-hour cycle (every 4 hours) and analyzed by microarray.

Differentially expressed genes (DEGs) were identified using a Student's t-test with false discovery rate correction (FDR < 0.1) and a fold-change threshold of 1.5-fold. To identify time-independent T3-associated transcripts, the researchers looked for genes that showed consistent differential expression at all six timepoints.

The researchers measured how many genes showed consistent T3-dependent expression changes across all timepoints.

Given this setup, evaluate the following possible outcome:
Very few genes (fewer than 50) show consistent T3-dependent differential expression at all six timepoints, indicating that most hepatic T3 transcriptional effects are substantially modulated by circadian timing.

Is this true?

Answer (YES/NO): YES